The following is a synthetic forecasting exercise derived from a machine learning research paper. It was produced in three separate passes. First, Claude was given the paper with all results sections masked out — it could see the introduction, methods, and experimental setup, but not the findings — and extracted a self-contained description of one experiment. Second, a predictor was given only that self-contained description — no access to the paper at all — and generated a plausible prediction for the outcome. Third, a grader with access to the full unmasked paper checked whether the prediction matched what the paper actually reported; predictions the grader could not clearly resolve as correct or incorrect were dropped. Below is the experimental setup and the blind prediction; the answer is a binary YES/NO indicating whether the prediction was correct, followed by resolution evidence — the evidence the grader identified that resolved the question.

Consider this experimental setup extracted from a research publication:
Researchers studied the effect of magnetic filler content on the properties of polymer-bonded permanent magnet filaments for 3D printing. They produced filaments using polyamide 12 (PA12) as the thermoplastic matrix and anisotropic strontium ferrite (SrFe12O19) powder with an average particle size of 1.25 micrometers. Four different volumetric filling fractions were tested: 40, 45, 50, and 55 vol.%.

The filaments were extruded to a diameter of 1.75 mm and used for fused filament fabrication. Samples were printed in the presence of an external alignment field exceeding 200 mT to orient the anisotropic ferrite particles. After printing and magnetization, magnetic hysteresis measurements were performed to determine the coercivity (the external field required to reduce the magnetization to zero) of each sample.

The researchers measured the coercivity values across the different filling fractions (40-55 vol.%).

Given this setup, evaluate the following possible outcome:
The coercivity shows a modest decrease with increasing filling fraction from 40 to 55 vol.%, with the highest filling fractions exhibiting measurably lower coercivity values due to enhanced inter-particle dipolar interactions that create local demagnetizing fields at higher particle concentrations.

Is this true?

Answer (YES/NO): YES